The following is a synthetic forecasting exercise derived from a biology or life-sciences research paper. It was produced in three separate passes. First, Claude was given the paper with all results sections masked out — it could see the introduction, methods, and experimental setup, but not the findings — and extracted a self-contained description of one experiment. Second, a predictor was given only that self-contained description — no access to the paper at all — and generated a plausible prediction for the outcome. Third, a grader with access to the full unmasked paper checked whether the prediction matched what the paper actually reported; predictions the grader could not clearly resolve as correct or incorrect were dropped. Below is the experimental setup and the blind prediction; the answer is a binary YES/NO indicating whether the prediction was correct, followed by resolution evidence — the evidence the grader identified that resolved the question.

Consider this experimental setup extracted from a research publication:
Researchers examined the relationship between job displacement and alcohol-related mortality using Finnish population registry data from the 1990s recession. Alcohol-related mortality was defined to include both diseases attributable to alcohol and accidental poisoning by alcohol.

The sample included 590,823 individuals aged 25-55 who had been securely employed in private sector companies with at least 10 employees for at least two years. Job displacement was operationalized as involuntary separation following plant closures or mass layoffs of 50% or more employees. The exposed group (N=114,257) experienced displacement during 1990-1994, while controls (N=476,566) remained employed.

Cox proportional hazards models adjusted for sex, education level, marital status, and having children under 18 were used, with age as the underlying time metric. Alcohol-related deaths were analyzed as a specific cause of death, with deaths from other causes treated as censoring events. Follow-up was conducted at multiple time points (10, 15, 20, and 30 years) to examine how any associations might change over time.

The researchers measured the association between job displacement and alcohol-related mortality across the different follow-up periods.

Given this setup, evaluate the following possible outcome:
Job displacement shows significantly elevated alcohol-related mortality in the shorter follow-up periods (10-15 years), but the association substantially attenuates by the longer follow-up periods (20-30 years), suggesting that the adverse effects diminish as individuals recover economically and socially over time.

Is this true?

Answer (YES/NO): NO